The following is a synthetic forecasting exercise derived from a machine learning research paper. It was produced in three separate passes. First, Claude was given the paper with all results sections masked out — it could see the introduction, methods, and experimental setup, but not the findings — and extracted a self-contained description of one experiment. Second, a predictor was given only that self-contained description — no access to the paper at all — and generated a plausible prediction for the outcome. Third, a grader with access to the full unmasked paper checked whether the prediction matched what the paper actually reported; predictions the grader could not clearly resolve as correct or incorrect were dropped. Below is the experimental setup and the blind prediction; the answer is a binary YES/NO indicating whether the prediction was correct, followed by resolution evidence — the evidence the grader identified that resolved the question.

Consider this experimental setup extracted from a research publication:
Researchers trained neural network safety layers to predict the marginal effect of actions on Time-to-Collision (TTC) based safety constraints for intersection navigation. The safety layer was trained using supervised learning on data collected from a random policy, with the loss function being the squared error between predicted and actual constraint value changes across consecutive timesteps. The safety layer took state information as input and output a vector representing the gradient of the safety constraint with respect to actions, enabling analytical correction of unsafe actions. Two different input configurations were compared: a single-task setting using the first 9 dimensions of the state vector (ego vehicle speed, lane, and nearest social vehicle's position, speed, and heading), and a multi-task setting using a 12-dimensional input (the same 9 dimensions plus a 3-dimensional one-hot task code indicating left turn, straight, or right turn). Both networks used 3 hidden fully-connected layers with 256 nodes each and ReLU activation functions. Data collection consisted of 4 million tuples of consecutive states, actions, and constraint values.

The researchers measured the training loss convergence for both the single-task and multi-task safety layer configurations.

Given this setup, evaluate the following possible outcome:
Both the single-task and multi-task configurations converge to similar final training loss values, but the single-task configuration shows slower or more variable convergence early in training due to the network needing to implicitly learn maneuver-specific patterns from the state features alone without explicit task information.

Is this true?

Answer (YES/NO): NO